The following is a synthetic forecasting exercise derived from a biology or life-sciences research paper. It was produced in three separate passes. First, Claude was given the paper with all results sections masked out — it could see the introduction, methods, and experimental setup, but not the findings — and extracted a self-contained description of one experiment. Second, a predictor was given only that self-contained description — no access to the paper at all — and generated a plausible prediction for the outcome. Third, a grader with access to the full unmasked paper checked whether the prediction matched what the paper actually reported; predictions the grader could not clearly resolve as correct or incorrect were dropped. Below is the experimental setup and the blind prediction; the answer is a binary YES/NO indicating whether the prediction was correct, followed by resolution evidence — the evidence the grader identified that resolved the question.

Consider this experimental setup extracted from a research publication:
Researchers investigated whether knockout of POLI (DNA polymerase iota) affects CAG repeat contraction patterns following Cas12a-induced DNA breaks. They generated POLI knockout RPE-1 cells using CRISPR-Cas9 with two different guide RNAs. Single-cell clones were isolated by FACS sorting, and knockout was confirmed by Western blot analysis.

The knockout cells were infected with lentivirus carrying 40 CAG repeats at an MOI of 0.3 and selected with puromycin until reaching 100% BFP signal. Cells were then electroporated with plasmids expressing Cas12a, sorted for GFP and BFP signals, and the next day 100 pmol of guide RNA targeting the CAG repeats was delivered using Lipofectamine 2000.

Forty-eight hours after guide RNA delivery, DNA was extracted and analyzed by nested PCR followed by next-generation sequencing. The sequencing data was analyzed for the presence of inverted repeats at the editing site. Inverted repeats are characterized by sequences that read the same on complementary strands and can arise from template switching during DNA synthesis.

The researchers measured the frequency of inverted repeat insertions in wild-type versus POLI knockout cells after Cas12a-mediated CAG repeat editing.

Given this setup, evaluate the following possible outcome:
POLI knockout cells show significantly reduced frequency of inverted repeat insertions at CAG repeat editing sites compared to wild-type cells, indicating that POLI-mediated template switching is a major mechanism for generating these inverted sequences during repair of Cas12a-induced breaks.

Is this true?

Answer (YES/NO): YES